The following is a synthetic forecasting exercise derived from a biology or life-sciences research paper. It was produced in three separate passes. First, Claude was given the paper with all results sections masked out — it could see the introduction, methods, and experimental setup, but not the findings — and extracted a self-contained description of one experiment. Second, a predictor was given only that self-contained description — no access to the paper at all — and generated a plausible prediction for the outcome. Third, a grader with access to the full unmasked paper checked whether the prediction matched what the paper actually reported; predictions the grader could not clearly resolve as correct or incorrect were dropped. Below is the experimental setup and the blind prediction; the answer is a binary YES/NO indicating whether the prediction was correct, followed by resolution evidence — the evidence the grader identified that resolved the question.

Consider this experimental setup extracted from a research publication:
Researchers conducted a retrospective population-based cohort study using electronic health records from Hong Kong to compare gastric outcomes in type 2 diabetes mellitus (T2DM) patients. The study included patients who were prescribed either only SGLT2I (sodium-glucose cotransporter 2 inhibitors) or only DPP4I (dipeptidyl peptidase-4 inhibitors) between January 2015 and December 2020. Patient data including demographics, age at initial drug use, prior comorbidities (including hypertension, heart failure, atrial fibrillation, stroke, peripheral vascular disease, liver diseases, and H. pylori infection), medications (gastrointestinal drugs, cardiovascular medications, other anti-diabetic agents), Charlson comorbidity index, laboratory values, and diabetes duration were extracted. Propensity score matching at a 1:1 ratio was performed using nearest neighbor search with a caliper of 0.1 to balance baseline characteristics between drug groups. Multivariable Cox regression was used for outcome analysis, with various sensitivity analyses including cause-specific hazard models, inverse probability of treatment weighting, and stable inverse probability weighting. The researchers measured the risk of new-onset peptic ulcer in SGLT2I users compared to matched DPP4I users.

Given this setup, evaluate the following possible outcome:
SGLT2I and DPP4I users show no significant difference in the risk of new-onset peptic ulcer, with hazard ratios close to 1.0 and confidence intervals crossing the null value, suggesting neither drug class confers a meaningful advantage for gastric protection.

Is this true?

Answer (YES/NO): NO